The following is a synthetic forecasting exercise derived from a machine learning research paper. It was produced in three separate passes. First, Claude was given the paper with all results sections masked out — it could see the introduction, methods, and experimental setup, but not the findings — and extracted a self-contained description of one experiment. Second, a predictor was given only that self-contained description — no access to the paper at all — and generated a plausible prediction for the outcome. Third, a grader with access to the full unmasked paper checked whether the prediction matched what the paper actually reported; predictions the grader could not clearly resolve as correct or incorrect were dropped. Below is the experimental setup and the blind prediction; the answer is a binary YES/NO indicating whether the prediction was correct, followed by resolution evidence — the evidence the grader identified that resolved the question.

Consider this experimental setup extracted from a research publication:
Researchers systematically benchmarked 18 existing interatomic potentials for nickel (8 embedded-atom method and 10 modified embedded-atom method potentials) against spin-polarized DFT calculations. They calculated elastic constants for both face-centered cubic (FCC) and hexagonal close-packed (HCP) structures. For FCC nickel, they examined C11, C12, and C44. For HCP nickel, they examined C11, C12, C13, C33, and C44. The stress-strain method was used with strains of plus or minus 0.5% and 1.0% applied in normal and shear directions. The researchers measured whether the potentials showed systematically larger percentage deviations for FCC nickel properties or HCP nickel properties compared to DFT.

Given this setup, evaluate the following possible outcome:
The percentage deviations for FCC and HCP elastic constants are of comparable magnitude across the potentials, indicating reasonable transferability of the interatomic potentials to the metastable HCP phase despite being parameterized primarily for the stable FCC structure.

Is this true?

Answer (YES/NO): NO